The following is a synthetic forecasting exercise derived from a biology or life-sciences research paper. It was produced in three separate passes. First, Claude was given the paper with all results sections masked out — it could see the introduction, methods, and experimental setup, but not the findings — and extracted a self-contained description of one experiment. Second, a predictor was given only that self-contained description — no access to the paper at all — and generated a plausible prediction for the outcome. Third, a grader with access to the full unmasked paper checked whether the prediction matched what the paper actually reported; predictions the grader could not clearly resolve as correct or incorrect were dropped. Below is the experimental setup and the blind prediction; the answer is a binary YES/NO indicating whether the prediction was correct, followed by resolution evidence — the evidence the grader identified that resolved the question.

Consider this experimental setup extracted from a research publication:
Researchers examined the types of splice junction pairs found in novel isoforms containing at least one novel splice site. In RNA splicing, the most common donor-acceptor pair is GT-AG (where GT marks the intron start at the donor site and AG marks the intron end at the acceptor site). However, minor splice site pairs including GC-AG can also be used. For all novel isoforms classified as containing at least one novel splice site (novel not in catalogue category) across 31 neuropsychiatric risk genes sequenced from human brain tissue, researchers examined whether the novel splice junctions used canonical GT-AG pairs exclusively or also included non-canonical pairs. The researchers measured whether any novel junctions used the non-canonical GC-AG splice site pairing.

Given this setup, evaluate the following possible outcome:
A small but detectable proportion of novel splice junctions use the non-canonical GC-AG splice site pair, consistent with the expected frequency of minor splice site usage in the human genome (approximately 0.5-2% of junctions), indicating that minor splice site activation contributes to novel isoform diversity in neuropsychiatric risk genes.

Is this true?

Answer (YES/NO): YES